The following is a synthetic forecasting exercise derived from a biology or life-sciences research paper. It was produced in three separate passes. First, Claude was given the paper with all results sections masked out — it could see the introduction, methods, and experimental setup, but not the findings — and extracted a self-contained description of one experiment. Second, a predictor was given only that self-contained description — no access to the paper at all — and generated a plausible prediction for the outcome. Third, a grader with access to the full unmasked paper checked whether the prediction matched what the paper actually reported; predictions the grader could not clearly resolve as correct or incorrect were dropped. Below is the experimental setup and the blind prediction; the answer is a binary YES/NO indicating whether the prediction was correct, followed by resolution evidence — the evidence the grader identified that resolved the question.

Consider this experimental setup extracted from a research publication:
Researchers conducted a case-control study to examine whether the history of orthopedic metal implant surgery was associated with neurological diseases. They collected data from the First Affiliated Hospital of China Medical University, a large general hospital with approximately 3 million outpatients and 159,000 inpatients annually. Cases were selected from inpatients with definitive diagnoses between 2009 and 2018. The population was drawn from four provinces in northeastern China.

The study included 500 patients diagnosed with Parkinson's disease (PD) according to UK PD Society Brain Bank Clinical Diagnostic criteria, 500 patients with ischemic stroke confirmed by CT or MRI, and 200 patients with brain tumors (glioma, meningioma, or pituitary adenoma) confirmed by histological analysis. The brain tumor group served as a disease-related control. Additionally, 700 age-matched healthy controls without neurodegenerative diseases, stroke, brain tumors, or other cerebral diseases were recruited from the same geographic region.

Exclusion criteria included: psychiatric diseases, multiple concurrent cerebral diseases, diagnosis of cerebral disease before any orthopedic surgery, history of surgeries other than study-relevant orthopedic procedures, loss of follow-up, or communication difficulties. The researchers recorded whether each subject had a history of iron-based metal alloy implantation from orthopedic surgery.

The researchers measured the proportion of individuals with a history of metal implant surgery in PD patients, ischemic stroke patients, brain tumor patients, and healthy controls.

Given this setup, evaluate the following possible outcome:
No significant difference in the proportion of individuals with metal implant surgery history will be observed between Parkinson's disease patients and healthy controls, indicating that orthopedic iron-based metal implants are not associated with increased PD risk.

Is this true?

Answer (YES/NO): NO